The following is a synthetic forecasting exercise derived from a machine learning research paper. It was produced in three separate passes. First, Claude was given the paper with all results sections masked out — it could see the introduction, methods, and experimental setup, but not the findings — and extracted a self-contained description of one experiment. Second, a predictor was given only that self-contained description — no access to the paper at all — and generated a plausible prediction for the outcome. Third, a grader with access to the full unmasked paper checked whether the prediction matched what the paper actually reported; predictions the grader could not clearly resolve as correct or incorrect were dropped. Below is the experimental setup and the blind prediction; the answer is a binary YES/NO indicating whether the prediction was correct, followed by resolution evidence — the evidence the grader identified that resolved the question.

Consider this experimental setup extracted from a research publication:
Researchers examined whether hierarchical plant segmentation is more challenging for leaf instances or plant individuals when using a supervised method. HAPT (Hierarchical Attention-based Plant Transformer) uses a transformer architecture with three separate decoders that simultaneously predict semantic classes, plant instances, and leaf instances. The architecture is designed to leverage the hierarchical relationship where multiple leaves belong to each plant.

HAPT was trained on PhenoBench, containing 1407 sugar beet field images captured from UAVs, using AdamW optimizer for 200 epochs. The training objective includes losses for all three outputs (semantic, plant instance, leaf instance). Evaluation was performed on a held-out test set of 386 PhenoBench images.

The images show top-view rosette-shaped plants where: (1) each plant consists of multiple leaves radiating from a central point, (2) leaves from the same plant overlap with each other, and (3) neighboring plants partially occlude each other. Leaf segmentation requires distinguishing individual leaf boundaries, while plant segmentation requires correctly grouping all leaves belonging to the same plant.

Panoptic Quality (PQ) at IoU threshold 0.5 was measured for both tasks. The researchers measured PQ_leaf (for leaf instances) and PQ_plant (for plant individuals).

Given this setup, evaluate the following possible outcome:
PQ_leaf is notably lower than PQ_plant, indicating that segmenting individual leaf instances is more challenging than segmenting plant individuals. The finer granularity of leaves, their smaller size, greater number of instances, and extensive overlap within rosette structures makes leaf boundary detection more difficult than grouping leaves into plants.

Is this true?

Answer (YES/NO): NO